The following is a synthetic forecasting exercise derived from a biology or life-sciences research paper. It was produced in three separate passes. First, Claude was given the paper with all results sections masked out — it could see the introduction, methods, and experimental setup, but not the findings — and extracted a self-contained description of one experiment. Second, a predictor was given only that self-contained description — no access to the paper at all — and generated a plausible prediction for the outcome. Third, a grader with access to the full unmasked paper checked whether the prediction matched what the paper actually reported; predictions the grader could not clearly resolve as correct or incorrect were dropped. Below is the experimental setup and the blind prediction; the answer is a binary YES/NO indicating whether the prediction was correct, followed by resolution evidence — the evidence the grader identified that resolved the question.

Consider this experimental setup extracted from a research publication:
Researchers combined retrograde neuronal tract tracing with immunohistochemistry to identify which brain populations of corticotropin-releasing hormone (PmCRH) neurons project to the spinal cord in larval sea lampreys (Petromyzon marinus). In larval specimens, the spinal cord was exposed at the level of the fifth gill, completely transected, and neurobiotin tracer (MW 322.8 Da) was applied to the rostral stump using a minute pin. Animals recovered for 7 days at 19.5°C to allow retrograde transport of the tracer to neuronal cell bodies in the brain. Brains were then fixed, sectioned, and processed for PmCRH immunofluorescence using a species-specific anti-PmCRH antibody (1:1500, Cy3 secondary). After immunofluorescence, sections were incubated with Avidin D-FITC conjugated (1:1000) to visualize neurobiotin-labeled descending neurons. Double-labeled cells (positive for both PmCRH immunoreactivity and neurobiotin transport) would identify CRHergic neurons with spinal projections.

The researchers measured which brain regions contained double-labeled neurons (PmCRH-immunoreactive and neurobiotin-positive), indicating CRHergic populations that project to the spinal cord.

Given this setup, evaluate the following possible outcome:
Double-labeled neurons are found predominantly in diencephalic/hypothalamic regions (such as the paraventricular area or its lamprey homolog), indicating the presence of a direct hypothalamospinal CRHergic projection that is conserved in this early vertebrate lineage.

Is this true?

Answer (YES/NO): NO